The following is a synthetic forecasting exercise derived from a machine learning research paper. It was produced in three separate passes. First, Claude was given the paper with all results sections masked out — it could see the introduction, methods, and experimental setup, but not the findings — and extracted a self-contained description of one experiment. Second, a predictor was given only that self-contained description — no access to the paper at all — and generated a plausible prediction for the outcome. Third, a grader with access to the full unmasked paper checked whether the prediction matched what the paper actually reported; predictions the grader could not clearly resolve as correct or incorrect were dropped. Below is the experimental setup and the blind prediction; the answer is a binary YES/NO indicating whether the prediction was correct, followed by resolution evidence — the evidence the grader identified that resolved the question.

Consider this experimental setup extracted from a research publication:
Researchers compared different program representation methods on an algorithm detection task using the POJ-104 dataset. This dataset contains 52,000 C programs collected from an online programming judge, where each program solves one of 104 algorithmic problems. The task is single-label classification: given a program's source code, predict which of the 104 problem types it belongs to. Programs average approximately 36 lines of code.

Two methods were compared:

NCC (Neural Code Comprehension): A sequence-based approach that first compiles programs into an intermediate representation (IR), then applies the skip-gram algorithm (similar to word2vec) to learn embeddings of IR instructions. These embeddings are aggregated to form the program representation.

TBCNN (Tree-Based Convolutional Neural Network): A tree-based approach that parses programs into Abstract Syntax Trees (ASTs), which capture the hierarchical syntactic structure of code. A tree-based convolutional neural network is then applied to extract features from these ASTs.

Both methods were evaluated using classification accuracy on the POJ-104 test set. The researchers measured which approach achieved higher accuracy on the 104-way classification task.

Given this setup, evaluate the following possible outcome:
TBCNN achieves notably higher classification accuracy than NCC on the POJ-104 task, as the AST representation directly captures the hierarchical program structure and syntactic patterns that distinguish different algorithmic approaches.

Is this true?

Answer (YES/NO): NO